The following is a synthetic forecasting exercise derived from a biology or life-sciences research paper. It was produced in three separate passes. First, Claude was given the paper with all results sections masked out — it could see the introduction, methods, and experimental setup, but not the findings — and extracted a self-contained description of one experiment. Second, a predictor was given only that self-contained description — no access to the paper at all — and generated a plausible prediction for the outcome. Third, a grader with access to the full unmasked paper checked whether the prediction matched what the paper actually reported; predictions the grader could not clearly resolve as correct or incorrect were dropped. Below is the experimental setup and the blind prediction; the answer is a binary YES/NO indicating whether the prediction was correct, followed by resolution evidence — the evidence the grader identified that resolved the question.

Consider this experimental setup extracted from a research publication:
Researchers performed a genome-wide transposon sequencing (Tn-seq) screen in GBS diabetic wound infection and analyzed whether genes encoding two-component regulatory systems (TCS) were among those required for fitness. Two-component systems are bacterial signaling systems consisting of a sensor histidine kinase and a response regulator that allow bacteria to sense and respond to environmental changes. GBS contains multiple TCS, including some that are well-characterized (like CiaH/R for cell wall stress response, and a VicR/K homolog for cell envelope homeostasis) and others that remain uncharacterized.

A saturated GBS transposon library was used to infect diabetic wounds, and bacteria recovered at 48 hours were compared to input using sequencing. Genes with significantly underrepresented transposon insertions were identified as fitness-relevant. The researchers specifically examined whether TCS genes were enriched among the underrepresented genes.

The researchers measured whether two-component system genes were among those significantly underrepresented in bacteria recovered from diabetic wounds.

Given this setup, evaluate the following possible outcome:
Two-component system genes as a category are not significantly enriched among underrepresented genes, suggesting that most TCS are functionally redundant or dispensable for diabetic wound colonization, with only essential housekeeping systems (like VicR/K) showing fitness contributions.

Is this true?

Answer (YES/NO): NO